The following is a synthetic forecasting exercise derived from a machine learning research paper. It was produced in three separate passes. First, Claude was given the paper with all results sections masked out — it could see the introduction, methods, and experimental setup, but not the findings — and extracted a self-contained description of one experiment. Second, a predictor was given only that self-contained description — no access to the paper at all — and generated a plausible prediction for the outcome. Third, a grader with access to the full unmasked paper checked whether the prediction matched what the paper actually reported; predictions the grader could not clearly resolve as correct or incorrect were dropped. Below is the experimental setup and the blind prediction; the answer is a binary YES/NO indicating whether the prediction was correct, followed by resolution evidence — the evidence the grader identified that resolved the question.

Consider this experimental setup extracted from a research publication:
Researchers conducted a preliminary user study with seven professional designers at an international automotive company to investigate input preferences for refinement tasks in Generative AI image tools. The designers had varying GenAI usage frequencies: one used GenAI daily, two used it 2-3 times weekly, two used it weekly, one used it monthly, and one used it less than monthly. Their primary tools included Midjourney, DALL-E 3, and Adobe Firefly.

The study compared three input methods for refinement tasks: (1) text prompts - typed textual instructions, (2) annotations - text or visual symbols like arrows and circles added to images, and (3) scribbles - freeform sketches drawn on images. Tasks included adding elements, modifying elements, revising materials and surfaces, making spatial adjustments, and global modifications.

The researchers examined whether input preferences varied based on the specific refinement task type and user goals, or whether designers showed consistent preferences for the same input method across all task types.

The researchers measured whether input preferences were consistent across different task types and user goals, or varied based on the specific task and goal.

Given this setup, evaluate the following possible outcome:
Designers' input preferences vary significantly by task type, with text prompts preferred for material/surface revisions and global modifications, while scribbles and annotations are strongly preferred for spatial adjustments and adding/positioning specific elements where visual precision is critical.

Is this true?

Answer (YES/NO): NO